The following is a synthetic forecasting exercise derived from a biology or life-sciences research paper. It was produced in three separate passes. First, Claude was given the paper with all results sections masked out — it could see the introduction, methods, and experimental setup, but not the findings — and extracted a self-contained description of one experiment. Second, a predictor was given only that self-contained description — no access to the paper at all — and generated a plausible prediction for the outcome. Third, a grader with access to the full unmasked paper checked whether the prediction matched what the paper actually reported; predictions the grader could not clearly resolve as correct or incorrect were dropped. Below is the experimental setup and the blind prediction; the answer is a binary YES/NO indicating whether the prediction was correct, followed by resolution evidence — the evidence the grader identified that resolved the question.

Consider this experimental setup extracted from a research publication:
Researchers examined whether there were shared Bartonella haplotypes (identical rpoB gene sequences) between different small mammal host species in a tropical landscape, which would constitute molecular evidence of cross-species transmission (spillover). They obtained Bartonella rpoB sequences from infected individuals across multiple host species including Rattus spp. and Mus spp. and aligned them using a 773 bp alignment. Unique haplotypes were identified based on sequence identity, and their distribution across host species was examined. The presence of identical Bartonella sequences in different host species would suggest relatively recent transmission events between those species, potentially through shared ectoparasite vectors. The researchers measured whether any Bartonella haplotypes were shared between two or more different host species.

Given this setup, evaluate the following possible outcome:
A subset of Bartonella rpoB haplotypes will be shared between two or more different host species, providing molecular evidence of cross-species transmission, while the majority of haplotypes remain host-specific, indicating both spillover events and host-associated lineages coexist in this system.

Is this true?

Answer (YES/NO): NO